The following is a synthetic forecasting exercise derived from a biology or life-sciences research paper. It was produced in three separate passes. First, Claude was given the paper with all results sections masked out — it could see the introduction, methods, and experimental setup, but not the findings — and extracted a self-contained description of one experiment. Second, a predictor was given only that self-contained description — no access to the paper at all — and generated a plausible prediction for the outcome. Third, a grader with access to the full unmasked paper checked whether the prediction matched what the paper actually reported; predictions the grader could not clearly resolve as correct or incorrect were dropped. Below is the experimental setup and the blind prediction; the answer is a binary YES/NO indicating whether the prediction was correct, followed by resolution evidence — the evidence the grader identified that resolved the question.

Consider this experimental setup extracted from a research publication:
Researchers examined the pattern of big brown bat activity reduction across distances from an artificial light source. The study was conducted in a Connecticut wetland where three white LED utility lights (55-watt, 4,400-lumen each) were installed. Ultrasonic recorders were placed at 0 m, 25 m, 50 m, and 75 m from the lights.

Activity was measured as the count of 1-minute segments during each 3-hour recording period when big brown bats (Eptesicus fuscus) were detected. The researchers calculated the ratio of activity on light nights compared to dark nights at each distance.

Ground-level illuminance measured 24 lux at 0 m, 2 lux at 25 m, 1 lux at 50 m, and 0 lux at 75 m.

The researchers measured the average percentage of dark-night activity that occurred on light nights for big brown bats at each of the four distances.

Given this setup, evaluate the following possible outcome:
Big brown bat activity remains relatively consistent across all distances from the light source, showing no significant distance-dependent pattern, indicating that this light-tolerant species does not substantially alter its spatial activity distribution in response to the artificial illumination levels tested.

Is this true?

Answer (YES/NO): NO